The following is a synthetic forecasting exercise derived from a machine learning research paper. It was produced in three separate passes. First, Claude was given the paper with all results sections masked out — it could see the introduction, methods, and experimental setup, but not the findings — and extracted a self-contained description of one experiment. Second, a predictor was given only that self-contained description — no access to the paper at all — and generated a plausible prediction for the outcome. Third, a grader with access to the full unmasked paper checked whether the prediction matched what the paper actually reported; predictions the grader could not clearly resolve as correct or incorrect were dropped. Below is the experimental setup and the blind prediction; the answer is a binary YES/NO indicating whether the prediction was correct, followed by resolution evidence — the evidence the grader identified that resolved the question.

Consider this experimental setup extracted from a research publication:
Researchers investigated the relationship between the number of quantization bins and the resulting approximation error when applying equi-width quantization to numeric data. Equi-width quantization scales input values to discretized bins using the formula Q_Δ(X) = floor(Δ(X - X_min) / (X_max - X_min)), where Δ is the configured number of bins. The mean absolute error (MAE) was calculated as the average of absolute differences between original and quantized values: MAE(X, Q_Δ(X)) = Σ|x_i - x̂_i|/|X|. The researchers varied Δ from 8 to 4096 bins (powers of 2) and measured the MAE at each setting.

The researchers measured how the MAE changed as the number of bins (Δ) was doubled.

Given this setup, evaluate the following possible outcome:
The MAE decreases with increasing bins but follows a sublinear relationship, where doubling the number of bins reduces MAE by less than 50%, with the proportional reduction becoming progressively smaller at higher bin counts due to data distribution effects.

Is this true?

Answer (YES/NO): NO